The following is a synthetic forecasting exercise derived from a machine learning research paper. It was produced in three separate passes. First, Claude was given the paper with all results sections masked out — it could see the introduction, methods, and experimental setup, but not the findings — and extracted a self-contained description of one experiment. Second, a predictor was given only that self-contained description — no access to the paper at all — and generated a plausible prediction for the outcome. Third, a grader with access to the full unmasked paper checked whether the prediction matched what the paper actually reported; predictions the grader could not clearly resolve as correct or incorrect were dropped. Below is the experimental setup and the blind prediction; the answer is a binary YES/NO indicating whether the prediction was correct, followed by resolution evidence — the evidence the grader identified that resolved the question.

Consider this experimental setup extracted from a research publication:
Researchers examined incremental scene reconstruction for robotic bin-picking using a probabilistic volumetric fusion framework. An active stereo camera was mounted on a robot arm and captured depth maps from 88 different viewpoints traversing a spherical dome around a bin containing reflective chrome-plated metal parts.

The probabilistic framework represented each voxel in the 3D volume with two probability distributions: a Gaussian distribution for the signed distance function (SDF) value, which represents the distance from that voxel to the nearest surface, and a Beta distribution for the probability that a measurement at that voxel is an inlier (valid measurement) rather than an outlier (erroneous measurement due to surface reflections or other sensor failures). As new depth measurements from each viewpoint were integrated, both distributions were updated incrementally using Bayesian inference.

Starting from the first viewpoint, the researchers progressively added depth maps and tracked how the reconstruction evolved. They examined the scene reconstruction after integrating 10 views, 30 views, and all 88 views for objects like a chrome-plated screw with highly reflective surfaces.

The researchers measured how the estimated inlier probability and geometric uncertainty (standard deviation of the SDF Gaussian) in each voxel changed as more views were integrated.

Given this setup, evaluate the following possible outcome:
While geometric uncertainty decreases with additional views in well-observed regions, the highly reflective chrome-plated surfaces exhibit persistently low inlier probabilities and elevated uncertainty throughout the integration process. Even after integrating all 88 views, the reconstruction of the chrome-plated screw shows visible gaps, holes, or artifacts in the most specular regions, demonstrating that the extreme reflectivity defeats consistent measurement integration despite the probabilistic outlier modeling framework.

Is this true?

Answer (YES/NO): NO